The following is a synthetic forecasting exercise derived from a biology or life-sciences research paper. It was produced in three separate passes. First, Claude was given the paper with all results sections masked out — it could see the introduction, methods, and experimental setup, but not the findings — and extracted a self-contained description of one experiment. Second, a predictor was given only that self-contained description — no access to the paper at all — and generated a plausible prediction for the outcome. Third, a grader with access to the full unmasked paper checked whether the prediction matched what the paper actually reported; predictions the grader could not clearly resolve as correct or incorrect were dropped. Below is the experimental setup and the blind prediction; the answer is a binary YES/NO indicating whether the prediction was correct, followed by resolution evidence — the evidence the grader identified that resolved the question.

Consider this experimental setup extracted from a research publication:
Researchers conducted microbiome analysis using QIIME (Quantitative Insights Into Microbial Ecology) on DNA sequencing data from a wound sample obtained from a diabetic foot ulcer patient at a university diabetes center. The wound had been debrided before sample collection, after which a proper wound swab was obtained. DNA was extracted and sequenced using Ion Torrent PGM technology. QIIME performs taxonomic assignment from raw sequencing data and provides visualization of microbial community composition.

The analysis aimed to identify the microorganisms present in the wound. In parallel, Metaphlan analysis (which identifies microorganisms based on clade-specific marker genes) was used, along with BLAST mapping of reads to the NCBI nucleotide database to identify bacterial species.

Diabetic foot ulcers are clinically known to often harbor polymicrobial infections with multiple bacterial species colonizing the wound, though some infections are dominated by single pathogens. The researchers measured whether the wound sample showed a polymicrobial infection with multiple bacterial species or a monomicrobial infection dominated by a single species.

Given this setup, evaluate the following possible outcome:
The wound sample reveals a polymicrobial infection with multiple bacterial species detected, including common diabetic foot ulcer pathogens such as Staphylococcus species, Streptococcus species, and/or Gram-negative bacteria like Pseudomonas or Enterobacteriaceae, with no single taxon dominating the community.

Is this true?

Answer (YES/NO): NO